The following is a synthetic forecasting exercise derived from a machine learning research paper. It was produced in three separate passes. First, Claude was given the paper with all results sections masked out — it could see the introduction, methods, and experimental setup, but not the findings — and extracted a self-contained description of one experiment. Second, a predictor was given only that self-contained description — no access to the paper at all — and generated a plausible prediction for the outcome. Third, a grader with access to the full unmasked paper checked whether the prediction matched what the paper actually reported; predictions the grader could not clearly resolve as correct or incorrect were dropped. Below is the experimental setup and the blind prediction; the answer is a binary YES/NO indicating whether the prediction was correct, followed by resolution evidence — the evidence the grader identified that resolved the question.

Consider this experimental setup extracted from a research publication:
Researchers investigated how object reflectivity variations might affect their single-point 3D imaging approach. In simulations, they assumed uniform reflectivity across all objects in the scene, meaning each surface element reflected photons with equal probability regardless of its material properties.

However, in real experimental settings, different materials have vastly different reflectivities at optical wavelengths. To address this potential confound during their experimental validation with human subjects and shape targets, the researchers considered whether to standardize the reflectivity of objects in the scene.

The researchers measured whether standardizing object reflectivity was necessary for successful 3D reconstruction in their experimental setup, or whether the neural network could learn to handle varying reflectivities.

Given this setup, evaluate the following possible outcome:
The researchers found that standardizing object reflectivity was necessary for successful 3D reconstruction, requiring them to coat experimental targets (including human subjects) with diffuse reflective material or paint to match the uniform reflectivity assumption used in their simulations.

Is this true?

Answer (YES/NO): NO